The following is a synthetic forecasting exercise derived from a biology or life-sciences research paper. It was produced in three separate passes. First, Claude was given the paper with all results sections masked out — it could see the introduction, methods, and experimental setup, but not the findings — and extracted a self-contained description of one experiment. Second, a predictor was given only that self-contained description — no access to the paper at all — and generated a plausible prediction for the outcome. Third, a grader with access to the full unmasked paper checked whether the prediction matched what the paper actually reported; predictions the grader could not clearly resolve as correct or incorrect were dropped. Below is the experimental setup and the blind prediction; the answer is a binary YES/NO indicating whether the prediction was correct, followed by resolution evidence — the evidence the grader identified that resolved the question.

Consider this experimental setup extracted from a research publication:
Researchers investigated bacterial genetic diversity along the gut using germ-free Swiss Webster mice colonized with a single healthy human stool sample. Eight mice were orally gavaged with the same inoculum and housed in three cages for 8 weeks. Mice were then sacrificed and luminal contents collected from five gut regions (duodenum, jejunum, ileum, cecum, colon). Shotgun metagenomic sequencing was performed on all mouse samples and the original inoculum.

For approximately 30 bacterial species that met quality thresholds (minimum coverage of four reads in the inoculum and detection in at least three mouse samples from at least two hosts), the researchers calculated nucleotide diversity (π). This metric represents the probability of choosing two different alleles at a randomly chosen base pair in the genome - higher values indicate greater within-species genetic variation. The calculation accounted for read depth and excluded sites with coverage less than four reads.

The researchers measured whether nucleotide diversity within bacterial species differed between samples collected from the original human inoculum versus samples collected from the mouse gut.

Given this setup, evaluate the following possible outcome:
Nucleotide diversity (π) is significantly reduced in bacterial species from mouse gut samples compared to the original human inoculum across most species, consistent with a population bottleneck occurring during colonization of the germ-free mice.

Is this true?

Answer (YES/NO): NO